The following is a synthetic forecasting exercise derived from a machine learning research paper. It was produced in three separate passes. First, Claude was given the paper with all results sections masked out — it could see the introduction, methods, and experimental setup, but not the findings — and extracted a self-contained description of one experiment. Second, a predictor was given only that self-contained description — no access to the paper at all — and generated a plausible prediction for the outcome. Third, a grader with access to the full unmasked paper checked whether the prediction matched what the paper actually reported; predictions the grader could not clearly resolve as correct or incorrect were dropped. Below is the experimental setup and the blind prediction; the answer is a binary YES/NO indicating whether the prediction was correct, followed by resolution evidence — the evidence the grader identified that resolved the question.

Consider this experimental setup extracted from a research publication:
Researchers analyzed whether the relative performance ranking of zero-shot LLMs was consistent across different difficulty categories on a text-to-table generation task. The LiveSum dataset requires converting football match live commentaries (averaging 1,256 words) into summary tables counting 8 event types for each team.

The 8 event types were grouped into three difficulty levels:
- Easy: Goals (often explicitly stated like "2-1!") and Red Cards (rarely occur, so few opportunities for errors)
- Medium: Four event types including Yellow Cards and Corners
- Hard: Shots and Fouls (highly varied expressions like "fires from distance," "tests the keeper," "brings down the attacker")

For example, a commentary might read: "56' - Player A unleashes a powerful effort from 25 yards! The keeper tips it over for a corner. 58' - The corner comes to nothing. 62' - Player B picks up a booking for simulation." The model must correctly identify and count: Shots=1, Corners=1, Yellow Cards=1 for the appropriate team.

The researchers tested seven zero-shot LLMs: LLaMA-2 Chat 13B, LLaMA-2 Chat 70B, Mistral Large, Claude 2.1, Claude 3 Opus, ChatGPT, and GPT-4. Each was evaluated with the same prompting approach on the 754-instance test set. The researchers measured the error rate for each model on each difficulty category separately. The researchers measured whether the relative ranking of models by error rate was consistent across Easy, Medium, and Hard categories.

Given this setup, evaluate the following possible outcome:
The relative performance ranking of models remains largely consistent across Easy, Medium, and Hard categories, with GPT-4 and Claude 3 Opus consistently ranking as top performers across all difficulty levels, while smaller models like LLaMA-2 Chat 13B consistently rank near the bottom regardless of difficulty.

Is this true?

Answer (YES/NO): NO